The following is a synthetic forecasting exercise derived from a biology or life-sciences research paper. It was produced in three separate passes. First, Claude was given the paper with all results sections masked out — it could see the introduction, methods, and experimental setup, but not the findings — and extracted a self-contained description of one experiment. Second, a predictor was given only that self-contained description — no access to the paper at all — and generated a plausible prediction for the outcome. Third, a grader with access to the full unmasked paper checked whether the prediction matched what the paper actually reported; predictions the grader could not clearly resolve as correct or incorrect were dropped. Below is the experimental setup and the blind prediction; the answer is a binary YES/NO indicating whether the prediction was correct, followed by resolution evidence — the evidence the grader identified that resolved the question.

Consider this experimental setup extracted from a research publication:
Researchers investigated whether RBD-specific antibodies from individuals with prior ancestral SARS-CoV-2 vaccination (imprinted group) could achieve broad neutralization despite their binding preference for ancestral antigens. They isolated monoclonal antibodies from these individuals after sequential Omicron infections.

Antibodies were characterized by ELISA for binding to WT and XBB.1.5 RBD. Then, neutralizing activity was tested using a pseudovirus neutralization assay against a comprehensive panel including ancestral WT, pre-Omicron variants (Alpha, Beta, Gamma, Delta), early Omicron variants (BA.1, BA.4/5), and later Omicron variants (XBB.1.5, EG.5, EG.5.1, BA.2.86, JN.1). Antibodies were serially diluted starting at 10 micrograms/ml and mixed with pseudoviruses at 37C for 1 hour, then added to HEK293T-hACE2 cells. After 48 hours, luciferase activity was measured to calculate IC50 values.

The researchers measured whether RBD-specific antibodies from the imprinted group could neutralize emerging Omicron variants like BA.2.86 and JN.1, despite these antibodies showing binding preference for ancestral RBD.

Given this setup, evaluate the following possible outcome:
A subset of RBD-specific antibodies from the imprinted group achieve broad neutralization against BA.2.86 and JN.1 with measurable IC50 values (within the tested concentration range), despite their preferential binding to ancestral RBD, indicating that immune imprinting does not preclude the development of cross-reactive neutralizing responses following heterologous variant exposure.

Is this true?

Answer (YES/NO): YES